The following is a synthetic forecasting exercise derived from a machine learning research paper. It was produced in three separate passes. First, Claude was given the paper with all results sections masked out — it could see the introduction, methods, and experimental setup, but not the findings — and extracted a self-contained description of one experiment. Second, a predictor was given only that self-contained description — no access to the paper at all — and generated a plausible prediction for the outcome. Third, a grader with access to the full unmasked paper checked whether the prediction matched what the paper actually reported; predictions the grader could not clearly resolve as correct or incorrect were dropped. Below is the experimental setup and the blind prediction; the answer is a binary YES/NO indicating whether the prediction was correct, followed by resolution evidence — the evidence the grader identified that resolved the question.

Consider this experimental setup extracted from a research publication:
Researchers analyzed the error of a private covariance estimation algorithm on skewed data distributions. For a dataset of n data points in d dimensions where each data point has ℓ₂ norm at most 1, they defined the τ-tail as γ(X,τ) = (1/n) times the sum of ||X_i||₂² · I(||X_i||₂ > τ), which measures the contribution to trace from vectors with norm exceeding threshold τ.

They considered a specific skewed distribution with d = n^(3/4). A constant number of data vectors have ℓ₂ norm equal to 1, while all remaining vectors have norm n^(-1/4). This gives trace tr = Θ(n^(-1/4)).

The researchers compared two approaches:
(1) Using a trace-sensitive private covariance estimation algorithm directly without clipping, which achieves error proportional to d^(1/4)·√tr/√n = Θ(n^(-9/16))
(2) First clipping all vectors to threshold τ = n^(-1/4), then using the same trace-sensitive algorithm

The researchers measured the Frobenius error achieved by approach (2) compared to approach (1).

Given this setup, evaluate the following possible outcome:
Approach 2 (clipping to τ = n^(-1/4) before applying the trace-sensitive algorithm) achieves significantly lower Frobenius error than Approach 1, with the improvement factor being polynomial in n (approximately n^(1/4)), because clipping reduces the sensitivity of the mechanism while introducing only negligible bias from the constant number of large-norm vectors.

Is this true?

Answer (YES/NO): YES